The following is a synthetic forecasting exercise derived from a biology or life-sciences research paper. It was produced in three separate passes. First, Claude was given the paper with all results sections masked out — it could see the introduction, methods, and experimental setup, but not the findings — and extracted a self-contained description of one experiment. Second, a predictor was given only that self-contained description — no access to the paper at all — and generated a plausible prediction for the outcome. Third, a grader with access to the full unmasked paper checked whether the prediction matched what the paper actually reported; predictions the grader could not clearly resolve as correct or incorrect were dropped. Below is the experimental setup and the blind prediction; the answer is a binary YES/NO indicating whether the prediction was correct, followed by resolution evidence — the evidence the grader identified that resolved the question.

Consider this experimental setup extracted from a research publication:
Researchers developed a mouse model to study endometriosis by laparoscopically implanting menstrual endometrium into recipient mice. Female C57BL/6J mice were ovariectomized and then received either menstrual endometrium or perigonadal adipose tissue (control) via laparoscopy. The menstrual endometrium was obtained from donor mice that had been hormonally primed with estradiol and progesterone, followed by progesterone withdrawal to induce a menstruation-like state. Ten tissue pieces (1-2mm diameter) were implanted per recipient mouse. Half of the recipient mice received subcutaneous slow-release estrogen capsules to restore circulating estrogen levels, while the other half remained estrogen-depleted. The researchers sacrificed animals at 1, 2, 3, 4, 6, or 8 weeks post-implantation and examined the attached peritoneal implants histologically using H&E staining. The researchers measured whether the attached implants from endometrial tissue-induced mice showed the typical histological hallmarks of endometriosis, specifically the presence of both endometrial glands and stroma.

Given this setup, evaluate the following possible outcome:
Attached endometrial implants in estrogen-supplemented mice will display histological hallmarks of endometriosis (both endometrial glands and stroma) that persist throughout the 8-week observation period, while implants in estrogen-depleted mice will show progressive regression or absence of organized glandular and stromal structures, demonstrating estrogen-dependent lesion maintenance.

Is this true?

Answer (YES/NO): NO